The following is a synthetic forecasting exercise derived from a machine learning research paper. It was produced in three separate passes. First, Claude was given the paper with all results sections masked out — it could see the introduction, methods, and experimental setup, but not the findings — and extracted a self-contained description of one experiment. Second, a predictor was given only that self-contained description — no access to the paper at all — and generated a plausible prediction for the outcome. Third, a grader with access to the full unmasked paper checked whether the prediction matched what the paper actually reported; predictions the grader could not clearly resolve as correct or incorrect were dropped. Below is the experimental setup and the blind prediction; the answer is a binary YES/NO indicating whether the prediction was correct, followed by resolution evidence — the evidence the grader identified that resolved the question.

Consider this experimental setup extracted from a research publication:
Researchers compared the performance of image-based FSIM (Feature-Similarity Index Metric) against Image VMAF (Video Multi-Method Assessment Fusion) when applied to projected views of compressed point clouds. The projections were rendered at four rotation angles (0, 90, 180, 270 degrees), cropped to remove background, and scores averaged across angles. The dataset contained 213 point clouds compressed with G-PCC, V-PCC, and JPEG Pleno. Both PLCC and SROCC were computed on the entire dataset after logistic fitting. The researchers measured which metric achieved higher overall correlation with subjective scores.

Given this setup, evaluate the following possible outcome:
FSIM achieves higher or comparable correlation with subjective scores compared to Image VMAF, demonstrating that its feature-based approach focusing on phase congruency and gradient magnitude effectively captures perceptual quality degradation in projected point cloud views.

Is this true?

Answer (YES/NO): YES